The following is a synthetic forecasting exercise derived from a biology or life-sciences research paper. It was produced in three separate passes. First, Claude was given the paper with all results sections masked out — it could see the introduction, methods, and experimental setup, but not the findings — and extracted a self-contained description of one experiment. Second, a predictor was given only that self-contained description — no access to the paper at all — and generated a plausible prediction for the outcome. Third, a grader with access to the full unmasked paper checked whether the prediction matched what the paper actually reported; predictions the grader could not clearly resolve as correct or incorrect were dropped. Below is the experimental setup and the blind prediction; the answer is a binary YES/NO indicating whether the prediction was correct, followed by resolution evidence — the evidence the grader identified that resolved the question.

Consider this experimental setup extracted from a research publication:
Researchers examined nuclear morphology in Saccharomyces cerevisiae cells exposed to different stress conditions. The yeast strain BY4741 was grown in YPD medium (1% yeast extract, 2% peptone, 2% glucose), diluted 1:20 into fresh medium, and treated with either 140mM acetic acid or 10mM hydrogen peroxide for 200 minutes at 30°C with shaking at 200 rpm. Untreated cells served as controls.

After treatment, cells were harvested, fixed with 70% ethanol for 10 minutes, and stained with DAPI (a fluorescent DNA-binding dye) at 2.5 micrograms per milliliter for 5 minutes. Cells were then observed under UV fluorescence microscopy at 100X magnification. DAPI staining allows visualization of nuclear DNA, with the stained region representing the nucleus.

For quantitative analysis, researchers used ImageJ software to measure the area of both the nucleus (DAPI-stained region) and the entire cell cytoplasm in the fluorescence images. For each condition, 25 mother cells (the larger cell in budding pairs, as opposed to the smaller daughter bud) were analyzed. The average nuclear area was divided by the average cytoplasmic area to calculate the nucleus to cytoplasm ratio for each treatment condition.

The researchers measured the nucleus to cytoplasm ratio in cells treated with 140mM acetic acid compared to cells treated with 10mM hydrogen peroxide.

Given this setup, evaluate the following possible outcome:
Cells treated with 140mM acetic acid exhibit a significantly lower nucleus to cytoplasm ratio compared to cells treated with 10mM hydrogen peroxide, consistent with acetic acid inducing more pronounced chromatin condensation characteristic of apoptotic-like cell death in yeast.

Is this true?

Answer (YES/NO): NO